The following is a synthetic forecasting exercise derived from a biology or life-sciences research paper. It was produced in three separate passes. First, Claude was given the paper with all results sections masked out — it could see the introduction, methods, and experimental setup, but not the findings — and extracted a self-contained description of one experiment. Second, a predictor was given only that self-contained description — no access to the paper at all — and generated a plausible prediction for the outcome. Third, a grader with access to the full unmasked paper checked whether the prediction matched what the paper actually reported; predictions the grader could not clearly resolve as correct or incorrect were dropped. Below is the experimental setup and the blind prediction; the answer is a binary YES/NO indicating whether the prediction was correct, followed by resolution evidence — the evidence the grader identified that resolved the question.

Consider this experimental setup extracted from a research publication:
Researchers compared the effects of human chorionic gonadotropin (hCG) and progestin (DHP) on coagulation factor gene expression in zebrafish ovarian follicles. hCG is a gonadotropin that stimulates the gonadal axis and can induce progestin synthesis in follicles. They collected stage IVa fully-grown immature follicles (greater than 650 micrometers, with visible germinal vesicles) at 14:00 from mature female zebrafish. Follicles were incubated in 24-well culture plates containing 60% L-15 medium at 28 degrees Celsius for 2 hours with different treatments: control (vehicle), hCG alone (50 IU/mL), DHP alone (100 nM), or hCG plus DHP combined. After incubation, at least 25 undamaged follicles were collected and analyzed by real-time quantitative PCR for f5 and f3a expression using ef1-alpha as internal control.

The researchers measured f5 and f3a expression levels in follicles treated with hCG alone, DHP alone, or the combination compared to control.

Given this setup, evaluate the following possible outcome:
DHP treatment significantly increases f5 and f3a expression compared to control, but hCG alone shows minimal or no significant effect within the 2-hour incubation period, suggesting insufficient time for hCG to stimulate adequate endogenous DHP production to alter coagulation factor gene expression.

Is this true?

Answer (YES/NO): NO